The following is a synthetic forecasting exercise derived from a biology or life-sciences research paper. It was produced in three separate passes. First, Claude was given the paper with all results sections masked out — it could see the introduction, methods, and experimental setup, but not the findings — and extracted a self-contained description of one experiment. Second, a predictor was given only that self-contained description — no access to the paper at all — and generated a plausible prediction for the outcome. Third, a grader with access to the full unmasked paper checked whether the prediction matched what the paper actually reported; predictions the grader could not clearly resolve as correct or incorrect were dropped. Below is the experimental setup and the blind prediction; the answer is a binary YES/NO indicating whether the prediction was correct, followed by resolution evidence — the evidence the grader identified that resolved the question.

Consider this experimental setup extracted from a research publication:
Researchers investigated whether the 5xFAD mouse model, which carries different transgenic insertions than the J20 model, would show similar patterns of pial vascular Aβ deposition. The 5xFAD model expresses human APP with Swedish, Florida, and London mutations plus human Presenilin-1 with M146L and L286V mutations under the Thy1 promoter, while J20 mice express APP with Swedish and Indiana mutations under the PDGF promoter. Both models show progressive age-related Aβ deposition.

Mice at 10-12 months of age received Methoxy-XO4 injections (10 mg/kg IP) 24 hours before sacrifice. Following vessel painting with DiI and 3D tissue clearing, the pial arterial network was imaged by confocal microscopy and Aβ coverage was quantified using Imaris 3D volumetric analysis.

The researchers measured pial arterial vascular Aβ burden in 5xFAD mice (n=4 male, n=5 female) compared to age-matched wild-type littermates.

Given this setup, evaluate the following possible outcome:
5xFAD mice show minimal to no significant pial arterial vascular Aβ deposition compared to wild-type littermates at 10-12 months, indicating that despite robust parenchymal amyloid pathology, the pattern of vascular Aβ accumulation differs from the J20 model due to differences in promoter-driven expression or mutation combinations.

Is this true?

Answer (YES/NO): NO